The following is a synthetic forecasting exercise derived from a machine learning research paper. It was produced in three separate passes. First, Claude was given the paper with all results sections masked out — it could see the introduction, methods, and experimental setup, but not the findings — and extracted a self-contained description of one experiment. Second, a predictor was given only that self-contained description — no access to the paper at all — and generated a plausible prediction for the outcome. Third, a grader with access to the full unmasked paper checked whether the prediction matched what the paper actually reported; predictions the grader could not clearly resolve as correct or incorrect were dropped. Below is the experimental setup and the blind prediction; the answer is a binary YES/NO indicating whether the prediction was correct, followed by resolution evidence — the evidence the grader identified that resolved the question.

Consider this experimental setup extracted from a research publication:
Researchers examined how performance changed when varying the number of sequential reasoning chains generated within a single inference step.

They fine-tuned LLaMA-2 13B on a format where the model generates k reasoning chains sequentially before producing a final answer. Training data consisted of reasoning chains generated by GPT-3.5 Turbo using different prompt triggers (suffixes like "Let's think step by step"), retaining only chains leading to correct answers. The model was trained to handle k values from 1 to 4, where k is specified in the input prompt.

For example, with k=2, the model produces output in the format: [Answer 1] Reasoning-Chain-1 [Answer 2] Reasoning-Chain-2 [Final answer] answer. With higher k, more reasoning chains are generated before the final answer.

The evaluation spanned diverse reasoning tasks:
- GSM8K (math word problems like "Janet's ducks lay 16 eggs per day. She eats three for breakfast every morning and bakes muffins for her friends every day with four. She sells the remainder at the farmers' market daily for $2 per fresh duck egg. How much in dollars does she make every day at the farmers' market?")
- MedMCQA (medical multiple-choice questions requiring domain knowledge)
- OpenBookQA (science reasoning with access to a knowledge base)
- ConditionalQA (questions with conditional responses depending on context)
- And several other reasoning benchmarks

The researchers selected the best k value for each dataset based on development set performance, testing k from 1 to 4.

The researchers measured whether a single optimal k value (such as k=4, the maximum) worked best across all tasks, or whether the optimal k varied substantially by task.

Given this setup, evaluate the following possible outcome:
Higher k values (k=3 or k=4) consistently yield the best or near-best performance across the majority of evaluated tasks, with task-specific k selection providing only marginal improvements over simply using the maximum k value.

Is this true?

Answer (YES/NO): NO